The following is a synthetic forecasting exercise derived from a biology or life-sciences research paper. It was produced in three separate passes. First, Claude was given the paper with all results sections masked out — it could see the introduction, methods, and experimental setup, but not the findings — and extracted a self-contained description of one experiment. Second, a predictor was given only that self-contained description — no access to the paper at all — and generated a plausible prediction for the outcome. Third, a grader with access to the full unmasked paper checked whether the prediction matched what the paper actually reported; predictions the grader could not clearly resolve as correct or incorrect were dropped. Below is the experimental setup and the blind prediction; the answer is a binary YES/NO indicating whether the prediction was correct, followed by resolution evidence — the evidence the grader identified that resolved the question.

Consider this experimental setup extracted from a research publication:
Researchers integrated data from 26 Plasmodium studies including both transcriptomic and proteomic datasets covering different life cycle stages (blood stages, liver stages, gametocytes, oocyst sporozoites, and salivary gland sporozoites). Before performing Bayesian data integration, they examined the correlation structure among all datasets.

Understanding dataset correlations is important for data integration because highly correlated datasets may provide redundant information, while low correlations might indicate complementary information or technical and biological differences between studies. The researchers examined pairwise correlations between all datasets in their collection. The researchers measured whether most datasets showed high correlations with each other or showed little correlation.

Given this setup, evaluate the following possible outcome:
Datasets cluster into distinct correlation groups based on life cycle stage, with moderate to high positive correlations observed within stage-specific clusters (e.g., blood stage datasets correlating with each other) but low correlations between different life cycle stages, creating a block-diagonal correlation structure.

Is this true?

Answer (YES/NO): NO